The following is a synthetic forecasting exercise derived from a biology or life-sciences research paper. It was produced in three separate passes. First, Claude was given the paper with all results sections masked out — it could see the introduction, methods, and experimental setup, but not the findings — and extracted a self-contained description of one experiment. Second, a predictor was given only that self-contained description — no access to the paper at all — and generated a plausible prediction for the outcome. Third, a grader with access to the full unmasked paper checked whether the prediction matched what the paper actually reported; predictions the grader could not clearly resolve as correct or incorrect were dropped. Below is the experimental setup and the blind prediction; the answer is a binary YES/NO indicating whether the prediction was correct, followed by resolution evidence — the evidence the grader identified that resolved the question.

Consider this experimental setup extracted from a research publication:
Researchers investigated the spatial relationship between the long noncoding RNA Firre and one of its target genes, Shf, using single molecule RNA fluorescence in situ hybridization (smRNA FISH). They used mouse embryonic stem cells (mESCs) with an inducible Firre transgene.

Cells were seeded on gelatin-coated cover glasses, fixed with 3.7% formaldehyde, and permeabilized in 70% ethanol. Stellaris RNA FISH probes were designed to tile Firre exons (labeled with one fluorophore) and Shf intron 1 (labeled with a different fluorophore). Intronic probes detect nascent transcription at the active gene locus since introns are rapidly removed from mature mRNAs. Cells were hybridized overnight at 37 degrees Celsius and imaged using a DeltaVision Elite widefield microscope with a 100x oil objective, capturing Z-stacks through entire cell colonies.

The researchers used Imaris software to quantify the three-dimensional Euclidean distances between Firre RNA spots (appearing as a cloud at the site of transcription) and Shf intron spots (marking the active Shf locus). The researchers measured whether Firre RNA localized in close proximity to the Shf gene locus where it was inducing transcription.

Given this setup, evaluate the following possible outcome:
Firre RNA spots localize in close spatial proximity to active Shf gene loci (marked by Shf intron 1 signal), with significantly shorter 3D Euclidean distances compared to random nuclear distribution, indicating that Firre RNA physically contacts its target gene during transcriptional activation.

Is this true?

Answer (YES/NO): NO